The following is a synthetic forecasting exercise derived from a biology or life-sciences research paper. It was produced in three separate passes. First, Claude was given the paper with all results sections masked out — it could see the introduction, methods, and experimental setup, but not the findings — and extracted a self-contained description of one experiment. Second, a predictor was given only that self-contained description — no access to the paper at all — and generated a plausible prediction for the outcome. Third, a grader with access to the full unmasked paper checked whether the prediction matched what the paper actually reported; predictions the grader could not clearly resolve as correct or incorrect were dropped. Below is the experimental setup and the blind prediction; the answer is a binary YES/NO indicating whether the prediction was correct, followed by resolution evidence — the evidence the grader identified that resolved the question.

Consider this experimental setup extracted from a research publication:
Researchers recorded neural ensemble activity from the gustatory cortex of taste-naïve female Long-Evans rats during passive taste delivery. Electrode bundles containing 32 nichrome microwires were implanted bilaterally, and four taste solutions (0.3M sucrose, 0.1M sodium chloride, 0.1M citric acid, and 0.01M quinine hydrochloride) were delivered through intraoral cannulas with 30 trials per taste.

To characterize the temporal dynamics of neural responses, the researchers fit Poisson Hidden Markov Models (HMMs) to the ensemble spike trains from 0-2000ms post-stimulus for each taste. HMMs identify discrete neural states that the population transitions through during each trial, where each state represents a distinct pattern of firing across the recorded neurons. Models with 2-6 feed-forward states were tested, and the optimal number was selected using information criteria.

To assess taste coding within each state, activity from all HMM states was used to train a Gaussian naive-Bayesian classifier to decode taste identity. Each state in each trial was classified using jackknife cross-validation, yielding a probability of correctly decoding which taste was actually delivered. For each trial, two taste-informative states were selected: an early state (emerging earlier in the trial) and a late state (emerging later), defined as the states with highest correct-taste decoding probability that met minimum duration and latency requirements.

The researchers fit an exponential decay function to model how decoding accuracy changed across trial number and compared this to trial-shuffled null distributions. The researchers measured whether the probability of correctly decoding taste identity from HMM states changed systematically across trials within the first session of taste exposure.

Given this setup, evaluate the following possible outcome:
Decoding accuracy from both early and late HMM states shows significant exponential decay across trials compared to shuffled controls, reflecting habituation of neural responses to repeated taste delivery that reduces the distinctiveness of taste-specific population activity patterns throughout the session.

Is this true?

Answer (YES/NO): NO